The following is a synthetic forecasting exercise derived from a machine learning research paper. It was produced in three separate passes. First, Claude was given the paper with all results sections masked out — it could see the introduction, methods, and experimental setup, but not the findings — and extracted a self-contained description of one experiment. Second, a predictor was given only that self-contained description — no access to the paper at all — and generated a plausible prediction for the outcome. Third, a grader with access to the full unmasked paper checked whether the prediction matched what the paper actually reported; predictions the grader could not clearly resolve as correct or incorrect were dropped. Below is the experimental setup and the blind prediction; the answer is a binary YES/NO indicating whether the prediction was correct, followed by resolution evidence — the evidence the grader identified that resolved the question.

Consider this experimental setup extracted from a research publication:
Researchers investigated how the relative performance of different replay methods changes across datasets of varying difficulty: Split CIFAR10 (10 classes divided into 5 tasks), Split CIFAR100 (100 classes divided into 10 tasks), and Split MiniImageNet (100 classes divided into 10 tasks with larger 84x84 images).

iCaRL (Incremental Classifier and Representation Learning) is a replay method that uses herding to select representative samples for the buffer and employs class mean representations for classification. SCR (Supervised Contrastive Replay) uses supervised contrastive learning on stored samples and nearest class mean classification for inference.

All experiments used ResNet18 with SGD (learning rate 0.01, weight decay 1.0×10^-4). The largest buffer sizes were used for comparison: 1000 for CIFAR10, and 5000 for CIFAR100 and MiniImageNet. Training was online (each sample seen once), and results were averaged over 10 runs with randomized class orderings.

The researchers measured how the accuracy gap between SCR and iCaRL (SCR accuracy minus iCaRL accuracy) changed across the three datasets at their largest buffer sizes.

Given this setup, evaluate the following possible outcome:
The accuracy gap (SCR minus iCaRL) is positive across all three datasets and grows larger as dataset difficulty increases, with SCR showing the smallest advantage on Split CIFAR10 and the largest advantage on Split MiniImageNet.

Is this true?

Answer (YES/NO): YES